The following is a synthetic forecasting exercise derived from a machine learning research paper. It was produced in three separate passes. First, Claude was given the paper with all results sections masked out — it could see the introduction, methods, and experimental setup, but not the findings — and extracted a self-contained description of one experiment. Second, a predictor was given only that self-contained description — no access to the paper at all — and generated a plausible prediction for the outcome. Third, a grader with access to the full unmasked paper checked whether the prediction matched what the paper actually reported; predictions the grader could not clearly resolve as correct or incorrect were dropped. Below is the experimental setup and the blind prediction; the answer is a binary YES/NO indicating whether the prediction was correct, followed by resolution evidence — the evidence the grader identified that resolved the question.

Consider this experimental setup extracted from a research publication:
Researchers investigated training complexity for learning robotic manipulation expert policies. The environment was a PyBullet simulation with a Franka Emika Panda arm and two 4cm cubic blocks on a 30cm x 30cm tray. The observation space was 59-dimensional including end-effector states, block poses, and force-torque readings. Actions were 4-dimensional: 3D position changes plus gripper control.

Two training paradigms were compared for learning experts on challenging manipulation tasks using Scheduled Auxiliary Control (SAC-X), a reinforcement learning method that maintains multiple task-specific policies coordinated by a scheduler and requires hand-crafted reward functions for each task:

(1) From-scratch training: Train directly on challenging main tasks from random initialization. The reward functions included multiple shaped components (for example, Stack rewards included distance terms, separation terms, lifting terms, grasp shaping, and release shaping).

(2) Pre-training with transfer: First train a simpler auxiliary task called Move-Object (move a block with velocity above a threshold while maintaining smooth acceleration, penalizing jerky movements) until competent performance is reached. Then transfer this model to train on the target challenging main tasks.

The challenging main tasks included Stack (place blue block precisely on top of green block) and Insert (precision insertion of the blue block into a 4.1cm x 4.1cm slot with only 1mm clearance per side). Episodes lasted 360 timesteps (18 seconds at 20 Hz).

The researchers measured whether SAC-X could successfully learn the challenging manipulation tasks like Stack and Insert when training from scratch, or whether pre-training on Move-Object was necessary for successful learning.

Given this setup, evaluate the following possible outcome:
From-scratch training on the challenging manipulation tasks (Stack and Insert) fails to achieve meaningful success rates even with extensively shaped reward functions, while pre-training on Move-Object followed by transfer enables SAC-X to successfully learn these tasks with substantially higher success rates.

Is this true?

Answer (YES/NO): YES